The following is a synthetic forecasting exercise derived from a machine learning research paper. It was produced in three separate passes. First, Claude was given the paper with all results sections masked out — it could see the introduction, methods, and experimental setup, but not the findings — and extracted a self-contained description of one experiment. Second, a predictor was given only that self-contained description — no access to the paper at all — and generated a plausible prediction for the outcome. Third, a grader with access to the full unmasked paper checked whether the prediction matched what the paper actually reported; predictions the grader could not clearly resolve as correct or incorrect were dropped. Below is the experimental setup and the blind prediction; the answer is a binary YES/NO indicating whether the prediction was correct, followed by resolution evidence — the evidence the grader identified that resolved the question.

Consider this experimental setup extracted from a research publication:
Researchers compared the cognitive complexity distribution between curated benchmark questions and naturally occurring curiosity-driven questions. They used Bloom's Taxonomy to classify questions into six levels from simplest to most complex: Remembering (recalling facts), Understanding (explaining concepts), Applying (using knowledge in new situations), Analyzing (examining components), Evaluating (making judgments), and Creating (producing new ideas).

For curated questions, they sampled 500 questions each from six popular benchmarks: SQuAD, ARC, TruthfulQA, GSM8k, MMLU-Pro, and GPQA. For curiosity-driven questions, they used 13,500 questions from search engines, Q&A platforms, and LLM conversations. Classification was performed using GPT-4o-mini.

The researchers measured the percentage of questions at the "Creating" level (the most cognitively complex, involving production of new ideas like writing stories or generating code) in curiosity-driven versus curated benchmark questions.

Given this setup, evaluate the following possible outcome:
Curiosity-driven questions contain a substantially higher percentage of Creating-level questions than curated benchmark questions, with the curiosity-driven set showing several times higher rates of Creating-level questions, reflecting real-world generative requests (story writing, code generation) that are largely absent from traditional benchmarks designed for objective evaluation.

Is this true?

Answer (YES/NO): YES